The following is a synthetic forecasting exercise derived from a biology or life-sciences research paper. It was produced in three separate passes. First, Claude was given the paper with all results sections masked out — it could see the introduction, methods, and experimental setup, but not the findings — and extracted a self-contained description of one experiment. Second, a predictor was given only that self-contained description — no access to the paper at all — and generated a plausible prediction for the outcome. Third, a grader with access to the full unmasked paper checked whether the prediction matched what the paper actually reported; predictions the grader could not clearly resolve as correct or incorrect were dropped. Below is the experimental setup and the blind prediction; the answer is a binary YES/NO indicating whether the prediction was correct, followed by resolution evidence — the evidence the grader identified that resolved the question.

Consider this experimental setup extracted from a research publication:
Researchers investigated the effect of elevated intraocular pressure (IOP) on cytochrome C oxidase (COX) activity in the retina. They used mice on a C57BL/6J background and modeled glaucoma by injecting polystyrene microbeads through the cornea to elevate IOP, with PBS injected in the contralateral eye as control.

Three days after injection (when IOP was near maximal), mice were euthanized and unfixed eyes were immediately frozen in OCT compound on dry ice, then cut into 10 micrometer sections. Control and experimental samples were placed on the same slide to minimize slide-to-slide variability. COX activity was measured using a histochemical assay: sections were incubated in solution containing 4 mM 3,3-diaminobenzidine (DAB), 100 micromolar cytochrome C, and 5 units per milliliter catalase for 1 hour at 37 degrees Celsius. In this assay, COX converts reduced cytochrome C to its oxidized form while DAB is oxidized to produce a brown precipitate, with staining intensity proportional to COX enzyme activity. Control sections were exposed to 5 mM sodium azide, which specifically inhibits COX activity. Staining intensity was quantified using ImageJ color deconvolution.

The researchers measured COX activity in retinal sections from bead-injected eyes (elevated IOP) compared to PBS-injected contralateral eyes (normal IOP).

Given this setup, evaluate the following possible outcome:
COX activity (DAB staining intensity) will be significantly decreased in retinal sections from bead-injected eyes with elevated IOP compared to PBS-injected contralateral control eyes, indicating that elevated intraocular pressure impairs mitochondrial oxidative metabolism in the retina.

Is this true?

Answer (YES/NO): YES